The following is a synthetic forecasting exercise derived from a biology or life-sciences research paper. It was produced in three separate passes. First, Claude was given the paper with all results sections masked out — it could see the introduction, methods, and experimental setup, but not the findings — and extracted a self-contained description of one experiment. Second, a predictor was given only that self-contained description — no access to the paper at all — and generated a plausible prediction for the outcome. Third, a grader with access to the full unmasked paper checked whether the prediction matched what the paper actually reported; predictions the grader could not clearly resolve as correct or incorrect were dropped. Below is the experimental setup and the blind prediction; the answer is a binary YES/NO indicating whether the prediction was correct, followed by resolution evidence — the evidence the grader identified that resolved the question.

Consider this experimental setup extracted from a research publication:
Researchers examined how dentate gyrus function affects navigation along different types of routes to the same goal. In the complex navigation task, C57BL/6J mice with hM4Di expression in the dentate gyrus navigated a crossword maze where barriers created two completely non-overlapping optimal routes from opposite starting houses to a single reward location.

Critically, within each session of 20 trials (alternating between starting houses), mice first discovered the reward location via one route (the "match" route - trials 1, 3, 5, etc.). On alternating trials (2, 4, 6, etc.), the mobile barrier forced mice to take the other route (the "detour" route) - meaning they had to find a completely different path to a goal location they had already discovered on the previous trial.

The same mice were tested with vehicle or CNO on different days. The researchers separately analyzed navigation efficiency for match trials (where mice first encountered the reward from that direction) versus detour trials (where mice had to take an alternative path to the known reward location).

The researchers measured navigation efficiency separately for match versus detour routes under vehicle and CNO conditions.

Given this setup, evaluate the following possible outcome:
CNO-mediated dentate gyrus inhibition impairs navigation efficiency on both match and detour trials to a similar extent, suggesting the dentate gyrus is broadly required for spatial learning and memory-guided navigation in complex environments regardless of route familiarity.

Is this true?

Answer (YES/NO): NO